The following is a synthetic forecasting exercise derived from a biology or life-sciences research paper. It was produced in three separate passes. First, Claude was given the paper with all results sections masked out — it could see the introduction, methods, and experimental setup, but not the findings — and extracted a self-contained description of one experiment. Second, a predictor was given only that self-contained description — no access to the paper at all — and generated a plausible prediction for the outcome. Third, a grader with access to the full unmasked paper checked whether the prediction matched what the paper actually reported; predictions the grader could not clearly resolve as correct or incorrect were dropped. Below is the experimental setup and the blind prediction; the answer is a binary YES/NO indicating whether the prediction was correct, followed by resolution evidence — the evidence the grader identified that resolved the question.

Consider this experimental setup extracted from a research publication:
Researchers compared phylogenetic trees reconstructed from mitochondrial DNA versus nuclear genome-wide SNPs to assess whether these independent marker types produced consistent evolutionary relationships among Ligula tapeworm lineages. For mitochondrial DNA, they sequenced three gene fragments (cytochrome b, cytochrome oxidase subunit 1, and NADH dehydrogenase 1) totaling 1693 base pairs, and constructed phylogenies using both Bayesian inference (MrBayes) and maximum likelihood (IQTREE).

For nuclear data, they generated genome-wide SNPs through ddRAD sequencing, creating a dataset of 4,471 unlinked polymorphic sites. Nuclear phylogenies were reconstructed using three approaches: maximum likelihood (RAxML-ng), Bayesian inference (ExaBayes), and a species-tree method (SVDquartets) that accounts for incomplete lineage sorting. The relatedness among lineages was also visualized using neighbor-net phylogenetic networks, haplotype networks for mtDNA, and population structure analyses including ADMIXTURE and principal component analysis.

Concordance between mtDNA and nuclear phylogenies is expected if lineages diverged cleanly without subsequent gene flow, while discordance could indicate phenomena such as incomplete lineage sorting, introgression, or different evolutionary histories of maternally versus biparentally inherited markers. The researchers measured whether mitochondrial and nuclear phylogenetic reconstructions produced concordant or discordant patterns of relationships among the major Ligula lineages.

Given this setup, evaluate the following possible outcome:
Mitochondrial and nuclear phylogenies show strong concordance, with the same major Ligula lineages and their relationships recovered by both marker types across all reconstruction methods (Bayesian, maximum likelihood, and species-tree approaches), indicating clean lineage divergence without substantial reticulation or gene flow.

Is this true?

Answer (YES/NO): NO